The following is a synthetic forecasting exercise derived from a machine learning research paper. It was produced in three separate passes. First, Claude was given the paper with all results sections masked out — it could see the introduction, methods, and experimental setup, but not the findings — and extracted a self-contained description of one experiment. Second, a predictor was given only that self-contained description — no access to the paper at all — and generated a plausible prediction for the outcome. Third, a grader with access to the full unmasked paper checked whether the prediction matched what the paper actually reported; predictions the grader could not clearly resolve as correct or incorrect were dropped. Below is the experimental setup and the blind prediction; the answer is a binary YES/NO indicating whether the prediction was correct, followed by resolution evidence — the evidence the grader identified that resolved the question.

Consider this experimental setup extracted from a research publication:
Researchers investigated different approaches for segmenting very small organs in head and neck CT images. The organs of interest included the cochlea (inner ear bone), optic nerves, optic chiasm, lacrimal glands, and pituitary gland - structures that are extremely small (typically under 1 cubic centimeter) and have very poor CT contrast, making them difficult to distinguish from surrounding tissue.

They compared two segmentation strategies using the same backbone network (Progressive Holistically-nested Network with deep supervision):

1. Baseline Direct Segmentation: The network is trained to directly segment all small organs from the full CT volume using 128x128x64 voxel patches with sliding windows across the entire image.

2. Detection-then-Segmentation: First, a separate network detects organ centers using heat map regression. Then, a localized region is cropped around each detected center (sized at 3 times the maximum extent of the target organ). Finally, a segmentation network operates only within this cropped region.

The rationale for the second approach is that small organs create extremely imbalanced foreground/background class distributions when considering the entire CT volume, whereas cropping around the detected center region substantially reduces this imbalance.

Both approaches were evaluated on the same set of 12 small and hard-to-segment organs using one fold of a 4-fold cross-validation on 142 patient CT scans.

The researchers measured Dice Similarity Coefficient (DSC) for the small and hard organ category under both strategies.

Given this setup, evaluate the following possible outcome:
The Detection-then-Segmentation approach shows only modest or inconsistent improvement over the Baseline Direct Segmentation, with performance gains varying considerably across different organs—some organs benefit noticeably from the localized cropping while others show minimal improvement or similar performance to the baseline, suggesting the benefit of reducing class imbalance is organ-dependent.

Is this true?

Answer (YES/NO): NO